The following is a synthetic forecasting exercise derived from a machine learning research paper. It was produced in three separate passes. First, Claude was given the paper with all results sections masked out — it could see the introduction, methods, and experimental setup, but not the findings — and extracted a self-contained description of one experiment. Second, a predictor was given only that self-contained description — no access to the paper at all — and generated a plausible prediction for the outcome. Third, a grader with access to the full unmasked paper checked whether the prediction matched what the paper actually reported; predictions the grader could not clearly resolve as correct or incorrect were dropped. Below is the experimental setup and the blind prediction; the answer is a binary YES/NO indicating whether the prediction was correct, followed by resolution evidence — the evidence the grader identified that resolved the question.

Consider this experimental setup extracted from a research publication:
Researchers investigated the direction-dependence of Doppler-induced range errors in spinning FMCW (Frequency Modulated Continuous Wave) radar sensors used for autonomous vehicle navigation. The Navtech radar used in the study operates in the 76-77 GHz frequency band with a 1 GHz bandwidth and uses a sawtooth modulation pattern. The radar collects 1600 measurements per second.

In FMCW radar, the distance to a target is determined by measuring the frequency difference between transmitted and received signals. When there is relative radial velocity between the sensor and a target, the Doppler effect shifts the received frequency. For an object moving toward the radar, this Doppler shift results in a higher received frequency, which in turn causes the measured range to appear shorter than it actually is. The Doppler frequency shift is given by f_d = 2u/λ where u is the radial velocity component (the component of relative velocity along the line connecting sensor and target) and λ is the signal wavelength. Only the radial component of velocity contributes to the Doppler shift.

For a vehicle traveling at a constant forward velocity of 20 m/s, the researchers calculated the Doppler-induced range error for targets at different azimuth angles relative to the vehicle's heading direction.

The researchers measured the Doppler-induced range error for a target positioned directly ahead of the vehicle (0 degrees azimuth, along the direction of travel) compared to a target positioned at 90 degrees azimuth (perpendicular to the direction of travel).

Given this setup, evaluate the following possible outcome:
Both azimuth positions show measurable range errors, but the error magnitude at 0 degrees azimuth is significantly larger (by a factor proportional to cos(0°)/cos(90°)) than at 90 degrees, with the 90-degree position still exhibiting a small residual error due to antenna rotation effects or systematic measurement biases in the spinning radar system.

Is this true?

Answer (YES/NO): NO